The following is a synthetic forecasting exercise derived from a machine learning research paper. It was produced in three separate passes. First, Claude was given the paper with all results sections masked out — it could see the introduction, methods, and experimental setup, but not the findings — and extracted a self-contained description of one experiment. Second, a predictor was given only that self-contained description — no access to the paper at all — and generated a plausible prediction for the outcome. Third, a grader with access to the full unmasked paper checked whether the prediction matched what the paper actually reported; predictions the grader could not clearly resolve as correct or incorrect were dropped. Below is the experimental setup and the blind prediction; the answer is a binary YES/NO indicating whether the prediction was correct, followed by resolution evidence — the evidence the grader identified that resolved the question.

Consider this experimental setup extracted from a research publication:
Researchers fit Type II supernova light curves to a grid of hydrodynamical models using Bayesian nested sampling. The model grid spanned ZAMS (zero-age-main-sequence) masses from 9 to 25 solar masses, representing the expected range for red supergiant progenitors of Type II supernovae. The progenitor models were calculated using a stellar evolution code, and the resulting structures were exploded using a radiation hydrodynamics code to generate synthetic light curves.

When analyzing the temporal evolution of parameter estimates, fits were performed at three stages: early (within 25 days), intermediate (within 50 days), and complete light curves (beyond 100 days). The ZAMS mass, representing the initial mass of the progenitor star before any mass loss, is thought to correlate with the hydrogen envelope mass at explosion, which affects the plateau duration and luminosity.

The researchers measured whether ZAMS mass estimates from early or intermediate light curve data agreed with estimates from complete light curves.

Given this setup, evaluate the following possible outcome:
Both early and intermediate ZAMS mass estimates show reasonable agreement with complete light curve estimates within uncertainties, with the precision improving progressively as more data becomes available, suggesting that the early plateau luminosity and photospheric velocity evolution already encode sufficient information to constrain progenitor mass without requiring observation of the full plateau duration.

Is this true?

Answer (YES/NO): NO